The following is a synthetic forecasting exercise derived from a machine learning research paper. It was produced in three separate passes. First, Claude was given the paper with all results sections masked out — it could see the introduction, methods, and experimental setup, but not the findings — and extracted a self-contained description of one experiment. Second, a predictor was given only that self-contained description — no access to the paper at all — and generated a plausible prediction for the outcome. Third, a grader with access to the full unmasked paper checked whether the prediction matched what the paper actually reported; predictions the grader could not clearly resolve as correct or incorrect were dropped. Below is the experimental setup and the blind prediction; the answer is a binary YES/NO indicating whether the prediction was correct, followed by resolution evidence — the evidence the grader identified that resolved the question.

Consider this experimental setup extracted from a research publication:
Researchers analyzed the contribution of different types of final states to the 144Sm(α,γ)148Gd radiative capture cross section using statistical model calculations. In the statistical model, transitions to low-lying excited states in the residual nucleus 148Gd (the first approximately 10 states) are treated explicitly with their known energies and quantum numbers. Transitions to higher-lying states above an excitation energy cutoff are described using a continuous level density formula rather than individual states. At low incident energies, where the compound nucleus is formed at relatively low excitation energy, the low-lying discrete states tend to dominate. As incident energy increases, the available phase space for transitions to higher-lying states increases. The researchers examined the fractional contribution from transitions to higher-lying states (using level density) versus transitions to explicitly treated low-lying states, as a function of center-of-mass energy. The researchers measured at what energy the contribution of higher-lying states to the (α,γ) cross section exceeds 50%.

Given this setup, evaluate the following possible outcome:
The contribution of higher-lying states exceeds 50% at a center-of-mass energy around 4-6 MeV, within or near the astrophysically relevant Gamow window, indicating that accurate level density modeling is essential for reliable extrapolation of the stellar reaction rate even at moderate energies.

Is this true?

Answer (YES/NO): NO